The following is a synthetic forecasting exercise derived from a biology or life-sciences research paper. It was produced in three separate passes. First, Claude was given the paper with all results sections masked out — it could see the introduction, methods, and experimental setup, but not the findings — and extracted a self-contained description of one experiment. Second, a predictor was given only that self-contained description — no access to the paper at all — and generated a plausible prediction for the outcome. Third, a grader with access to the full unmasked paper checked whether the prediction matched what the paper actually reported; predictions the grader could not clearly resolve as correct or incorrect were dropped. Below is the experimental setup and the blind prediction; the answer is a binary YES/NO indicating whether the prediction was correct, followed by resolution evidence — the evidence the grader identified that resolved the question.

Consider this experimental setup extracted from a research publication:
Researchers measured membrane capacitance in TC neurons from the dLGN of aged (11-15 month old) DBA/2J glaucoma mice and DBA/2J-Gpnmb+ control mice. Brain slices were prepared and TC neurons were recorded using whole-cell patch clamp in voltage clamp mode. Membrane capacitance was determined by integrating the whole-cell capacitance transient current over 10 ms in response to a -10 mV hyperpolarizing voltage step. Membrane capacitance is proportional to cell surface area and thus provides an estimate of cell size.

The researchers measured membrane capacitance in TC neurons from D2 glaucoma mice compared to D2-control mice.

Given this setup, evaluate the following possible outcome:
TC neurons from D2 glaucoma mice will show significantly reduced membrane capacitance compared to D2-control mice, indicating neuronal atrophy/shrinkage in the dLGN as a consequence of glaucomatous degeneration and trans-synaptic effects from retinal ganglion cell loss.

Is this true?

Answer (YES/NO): YES